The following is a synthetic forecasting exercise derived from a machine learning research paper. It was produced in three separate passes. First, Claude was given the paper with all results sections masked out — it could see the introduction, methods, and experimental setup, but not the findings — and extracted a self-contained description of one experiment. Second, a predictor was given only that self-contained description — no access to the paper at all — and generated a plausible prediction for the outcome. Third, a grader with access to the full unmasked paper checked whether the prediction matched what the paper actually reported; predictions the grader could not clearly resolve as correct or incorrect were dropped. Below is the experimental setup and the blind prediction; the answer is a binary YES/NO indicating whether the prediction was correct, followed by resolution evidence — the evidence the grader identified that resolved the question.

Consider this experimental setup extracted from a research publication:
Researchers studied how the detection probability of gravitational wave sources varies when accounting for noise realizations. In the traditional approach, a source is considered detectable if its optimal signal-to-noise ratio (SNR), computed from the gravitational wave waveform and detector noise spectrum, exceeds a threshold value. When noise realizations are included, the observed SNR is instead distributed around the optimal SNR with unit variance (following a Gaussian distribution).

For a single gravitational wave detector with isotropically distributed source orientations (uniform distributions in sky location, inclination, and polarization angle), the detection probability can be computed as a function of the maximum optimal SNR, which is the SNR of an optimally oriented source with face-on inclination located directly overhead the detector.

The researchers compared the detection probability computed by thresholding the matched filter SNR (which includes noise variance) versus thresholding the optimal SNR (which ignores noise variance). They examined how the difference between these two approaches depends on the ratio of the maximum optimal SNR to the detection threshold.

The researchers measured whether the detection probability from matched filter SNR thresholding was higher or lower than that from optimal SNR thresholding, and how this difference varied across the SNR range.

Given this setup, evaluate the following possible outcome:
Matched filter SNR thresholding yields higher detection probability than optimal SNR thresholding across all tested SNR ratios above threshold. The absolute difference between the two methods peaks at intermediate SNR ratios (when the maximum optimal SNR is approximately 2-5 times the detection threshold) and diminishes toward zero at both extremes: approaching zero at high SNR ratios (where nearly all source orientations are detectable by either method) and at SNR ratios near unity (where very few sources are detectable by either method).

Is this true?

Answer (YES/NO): NO